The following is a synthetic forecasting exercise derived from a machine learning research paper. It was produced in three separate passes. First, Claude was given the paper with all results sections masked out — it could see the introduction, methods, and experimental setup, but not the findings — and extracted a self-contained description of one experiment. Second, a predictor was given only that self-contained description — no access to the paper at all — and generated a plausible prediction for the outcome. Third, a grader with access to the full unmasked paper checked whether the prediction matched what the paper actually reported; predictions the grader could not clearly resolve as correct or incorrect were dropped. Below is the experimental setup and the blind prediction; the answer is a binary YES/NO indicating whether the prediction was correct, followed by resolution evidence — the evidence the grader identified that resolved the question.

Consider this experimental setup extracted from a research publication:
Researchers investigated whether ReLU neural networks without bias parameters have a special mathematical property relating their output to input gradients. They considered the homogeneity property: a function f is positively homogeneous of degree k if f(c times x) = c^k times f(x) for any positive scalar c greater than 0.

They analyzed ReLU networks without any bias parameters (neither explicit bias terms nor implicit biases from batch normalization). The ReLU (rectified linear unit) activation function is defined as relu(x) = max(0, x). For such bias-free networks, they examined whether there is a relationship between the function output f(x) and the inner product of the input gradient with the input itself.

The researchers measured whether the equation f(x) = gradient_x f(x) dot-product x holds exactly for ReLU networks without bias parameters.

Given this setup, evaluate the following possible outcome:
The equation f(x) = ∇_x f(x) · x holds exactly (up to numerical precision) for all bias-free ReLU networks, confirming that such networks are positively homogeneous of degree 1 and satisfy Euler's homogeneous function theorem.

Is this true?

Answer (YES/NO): YES